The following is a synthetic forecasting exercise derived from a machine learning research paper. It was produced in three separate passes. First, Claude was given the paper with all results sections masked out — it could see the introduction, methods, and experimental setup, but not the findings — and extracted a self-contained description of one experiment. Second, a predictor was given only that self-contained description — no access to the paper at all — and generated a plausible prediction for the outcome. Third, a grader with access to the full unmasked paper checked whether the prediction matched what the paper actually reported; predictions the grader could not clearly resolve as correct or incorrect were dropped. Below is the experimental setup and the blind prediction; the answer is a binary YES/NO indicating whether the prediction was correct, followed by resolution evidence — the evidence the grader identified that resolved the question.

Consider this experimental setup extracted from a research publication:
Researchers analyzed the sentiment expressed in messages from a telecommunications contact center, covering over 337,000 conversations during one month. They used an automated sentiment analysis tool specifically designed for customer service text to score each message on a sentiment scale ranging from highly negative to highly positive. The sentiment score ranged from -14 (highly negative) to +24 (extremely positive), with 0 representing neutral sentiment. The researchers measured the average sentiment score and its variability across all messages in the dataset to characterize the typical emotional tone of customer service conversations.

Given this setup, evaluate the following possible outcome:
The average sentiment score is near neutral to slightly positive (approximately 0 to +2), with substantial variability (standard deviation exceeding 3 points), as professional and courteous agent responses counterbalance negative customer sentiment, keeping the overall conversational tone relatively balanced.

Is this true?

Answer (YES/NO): NO